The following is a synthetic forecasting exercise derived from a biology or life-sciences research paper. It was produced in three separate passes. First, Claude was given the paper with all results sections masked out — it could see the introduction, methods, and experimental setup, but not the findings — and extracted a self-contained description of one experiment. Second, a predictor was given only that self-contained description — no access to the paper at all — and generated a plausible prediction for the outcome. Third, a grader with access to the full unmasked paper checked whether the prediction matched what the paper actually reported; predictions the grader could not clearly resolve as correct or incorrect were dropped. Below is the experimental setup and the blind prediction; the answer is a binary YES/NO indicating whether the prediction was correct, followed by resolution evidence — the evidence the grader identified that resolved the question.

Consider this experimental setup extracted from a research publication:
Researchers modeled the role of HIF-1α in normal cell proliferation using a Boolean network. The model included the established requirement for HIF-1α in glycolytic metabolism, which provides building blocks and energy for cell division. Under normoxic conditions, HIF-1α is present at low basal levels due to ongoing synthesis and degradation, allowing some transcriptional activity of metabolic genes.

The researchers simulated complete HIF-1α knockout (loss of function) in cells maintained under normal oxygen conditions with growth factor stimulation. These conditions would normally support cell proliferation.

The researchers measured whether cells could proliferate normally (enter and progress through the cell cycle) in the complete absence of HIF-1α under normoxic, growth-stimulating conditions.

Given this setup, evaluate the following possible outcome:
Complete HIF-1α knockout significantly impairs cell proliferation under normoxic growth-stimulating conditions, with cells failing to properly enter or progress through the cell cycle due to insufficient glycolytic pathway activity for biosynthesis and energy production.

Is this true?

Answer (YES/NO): YES